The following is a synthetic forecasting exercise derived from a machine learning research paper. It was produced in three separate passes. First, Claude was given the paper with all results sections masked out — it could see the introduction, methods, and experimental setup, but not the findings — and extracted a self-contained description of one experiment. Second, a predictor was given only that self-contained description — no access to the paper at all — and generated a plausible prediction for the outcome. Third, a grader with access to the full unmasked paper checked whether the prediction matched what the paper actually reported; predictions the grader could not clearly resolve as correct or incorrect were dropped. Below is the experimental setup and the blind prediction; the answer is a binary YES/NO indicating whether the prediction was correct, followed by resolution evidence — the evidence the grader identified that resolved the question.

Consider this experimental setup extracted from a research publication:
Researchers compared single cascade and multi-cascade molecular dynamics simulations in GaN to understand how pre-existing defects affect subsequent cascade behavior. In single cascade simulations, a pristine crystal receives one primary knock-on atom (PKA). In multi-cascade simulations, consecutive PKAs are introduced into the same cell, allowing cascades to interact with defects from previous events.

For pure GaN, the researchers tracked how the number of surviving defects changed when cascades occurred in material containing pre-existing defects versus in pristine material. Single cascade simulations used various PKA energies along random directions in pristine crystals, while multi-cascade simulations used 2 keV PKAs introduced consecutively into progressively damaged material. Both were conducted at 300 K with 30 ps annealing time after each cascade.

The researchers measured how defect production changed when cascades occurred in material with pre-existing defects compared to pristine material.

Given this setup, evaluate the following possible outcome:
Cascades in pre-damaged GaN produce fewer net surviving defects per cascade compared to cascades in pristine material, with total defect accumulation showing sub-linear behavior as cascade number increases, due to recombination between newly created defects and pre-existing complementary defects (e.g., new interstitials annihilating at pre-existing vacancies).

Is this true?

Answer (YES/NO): YES